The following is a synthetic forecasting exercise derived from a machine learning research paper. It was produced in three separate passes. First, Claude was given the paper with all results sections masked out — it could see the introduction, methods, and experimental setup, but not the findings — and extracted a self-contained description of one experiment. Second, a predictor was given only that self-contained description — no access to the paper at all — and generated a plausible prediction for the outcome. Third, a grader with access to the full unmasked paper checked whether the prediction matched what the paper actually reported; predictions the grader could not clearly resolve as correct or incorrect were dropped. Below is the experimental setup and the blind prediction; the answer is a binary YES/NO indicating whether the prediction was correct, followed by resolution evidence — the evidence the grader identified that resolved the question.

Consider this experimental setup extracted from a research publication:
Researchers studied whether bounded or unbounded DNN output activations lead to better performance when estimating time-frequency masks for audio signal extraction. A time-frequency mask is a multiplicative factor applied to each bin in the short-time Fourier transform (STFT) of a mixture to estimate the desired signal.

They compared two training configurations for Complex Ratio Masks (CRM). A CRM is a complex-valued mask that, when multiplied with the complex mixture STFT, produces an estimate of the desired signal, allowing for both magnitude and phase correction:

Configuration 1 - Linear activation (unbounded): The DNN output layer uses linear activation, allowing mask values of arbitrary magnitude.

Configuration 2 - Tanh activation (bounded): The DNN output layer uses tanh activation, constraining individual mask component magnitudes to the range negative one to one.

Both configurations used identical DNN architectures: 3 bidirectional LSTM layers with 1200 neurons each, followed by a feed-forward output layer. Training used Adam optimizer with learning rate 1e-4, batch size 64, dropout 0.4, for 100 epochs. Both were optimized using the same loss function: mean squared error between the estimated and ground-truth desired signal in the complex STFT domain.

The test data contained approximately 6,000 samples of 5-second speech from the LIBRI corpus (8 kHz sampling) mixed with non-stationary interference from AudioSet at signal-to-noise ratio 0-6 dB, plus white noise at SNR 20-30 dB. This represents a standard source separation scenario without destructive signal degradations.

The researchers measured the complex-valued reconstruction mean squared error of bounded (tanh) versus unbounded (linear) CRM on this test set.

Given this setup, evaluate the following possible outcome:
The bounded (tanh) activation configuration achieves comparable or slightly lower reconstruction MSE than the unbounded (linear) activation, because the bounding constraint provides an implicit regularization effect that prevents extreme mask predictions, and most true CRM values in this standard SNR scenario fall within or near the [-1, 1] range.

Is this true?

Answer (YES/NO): YES